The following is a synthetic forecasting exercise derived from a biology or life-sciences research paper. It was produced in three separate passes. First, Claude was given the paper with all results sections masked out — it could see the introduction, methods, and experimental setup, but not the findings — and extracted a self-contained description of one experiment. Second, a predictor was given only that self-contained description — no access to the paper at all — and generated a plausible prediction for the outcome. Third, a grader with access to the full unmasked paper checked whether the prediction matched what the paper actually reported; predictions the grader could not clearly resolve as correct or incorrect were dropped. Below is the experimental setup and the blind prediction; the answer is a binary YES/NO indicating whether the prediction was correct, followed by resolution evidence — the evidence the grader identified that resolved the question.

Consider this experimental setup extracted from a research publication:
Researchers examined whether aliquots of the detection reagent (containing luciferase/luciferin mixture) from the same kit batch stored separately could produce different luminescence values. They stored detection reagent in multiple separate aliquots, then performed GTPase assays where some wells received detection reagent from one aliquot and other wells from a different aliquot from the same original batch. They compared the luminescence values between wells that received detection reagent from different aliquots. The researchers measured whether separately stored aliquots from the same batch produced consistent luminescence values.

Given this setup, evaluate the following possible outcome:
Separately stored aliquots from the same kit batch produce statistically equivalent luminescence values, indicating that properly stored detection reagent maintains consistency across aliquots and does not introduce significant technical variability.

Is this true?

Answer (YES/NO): NO